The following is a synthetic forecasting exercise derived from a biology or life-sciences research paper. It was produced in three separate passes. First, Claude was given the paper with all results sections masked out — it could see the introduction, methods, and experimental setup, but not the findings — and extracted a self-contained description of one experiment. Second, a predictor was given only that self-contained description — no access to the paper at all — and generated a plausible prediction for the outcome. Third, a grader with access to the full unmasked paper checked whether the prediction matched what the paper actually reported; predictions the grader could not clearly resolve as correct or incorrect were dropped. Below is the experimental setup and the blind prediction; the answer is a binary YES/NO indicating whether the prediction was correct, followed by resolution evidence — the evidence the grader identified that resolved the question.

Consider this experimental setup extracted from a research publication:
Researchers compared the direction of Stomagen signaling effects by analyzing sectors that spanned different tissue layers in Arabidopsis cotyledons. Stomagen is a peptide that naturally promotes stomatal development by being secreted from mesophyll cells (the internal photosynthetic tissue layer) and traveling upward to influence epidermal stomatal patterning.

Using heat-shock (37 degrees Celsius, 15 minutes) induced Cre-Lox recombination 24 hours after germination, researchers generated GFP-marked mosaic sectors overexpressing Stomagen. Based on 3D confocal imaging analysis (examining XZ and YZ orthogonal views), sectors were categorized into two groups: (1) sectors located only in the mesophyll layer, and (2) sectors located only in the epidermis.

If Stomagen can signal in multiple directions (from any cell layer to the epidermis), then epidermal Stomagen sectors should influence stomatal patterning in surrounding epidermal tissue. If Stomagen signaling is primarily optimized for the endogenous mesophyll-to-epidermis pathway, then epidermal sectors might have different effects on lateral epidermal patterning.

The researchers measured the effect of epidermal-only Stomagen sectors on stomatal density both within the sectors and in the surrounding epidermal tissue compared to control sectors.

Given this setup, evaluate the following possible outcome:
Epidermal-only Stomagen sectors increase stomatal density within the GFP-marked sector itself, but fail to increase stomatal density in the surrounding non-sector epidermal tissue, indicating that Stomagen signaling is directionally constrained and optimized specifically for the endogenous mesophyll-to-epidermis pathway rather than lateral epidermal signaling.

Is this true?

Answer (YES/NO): NO